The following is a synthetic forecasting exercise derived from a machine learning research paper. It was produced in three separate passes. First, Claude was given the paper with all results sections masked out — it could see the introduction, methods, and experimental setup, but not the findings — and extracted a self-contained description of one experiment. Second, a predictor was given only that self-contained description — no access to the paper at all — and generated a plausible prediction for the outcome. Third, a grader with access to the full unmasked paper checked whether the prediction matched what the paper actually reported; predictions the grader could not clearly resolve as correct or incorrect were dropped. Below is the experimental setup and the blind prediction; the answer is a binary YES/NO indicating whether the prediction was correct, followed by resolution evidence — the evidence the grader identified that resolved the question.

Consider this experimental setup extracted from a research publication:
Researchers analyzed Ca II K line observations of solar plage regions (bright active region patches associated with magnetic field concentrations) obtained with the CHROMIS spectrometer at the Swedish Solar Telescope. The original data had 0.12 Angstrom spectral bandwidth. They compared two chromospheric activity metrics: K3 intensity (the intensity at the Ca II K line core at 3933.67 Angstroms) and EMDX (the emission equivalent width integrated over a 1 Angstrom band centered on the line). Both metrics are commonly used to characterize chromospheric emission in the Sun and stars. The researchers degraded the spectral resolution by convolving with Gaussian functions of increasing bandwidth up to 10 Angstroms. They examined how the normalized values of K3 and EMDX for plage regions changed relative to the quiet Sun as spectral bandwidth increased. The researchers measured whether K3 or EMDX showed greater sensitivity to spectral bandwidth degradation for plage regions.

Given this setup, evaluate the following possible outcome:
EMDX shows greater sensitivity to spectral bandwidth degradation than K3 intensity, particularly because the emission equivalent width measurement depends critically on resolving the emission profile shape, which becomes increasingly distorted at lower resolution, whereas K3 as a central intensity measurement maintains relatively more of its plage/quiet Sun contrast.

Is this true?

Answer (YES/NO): NO